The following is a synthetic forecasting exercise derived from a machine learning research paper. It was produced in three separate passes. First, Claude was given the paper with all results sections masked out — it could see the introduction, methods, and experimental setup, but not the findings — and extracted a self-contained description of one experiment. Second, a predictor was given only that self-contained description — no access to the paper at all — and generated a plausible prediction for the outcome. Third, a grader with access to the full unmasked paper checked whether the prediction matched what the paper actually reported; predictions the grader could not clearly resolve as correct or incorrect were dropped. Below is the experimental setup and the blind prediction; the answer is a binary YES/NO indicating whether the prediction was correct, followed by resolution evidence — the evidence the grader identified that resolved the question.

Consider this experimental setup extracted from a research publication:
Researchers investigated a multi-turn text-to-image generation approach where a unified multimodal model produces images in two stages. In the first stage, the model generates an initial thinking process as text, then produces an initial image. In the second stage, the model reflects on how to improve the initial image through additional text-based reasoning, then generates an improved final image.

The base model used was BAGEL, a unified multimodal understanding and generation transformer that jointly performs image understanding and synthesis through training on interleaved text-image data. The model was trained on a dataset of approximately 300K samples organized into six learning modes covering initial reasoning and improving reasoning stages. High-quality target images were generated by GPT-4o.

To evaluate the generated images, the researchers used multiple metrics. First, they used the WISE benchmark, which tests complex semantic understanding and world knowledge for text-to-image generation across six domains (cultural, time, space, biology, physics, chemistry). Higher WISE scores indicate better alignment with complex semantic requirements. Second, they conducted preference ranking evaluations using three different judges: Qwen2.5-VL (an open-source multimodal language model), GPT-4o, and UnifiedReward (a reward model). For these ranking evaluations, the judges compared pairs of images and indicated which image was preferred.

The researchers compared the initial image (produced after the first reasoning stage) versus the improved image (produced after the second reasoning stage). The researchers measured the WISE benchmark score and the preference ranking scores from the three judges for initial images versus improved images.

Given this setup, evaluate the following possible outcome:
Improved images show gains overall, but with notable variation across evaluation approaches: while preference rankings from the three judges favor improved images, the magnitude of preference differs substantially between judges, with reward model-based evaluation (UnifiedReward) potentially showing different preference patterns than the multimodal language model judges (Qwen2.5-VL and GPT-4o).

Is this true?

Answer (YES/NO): NO